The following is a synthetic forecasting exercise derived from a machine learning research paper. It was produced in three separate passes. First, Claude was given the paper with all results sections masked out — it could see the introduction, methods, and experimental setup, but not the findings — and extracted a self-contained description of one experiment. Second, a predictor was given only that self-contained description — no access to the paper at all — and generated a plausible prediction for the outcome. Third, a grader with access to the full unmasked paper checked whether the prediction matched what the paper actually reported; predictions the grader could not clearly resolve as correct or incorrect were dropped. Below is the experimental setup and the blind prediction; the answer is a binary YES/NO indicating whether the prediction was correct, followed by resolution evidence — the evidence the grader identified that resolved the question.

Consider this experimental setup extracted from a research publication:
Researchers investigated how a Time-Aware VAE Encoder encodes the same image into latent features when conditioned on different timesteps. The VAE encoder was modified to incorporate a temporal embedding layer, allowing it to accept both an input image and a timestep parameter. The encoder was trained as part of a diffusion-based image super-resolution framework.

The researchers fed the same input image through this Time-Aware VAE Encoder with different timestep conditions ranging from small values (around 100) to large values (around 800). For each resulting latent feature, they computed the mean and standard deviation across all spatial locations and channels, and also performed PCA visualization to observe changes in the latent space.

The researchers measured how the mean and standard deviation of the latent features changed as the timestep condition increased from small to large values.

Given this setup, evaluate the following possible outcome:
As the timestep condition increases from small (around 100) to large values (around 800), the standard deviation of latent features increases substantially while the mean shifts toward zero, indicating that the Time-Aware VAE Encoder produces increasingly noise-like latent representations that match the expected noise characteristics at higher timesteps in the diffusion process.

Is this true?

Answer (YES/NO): NO